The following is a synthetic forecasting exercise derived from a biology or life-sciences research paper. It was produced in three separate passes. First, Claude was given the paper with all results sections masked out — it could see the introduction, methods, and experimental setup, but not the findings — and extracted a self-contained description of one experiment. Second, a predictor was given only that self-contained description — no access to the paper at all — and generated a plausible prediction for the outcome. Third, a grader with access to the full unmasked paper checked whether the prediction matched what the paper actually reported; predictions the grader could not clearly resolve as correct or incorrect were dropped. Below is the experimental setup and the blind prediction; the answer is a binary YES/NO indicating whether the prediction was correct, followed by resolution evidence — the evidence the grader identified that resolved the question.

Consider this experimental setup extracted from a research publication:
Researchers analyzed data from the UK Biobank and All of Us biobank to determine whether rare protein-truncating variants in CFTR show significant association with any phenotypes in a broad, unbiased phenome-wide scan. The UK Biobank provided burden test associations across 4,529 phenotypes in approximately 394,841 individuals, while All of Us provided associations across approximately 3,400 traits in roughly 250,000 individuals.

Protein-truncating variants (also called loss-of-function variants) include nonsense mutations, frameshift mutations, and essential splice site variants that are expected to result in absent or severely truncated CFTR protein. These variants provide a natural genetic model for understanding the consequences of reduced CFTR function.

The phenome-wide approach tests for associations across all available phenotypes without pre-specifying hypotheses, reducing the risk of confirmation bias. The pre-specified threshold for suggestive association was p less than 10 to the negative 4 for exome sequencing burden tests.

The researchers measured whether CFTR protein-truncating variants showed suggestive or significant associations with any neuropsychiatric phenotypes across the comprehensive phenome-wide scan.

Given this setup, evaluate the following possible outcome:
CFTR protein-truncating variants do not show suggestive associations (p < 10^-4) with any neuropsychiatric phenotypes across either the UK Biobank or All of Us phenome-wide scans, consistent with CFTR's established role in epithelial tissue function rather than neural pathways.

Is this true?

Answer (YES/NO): YES